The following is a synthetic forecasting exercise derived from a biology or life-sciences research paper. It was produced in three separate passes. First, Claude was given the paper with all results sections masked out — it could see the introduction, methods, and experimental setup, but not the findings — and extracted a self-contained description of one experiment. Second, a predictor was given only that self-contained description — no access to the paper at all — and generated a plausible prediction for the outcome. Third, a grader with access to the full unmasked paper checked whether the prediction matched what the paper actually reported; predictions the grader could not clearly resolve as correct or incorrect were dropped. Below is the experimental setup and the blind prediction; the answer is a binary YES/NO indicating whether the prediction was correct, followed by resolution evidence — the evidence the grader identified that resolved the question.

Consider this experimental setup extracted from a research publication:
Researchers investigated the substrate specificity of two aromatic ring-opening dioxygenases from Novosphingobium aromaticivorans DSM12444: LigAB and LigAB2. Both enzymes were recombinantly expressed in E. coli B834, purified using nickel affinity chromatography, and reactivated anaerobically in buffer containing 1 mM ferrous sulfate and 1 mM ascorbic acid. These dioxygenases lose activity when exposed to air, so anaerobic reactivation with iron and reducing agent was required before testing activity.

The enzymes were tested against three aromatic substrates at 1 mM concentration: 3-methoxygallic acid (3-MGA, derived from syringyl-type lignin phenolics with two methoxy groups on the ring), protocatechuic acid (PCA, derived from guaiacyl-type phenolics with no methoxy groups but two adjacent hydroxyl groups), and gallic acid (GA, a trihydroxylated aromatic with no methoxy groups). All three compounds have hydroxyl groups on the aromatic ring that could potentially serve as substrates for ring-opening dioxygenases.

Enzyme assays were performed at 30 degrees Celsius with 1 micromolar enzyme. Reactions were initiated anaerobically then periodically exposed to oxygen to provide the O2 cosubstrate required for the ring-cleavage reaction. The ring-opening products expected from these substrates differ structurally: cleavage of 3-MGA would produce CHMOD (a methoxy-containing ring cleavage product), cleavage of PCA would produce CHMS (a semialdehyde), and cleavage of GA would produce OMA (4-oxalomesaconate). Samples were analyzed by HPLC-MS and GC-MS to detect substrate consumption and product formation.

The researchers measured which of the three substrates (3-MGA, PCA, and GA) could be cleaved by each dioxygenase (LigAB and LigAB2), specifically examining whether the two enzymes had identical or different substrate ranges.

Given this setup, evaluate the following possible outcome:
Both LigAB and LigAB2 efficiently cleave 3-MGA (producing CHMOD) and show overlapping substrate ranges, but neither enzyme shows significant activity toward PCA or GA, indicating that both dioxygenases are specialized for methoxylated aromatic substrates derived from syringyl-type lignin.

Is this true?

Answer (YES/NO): NO